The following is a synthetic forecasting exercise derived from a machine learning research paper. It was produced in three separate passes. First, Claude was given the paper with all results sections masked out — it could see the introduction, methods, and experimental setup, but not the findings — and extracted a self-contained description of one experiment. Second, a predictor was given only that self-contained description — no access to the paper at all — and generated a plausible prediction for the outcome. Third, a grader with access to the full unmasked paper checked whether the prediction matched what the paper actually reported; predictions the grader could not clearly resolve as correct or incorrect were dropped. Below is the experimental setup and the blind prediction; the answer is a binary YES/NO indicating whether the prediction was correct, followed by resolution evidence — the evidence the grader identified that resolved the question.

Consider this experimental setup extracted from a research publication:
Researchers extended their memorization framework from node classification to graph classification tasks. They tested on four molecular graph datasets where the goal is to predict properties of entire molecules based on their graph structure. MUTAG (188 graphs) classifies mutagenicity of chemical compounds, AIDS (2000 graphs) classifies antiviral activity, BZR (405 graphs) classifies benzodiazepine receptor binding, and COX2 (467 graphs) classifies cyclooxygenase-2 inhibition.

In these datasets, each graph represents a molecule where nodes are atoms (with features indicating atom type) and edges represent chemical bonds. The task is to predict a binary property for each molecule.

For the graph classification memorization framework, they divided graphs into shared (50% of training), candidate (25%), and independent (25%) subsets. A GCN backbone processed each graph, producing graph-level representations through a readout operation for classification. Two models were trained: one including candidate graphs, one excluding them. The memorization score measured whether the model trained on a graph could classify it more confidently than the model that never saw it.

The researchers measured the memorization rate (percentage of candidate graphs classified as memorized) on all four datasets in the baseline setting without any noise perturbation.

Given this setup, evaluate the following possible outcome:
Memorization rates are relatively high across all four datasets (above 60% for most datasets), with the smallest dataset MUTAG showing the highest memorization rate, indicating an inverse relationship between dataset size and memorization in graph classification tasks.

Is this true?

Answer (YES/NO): NO